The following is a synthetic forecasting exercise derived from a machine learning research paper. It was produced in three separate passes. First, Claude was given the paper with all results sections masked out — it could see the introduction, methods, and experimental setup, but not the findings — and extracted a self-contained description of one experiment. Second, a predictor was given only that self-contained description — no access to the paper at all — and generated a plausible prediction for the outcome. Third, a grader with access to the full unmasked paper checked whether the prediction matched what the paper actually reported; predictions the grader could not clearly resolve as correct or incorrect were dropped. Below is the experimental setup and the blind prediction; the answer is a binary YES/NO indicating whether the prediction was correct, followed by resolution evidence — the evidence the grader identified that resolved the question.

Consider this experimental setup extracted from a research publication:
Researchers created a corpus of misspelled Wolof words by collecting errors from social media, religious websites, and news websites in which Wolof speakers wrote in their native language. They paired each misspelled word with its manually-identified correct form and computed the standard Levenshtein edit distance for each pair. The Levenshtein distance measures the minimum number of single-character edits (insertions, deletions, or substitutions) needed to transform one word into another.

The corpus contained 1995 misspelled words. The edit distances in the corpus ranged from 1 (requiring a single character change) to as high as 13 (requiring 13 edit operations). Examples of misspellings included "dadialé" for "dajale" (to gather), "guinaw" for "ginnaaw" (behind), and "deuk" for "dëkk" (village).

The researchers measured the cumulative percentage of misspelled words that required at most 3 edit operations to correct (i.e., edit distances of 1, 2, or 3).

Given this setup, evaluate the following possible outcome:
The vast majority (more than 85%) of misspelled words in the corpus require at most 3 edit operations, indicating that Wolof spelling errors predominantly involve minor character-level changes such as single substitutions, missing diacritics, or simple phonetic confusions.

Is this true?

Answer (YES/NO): NO